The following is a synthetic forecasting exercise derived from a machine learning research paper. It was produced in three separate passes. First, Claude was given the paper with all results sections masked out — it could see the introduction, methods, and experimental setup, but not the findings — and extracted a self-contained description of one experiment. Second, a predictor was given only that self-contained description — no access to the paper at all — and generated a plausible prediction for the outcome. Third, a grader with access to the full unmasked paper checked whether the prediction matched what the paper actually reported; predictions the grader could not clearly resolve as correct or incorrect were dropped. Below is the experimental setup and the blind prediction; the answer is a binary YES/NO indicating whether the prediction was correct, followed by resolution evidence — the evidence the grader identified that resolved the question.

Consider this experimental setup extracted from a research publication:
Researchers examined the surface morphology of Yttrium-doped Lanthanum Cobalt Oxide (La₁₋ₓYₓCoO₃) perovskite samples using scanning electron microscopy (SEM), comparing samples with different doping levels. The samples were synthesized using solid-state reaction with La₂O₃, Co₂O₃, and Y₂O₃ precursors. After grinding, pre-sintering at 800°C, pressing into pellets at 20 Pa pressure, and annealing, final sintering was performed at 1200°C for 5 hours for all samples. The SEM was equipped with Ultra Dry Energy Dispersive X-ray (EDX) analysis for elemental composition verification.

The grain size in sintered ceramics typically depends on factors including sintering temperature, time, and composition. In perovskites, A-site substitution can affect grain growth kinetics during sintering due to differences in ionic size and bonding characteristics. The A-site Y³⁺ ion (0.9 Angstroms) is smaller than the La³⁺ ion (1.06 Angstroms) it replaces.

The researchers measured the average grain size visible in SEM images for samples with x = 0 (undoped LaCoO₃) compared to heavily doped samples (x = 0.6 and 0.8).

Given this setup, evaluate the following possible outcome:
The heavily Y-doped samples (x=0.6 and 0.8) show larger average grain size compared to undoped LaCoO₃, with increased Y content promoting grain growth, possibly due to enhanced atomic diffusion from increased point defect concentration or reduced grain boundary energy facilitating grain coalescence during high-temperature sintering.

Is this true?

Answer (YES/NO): NO